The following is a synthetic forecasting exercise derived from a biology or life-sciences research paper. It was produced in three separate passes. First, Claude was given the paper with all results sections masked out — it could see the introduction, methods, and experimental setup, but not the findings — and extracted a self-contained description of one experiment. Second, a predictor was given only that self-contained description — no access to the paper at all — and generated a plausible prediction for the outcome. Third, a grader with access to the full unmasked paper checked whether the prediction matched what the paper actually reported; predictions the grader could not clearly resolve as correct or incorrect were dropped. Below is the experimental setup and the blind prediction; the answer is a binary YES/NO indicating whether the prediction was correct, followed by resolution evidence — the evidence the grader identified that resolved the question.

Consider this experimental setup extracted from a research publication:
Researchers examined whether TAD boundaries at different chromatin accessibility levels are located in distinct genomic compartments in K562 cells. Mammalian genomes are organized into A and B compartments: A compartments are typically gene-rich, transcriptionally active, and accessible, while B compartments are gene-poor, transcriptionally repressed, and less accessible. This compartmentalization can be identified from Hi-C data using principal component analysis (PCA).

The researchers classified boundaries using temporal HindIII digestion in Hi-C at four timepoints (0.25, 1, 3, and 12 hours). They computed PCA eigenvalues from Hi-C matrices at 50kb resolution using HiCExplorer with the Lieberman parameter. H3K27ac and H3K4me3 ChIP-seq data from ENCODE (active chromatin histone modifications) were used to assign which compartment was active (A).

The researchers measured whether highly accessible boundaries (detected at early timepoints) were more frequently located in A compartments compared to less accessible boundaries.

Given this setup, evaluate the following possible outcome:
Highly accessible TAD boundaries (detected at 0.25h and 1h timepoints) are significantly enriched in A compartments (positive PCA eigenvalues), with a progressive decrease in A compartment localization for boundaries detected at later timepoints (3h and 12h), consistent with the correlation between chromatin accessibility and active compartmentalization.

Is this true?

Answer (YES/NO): NO